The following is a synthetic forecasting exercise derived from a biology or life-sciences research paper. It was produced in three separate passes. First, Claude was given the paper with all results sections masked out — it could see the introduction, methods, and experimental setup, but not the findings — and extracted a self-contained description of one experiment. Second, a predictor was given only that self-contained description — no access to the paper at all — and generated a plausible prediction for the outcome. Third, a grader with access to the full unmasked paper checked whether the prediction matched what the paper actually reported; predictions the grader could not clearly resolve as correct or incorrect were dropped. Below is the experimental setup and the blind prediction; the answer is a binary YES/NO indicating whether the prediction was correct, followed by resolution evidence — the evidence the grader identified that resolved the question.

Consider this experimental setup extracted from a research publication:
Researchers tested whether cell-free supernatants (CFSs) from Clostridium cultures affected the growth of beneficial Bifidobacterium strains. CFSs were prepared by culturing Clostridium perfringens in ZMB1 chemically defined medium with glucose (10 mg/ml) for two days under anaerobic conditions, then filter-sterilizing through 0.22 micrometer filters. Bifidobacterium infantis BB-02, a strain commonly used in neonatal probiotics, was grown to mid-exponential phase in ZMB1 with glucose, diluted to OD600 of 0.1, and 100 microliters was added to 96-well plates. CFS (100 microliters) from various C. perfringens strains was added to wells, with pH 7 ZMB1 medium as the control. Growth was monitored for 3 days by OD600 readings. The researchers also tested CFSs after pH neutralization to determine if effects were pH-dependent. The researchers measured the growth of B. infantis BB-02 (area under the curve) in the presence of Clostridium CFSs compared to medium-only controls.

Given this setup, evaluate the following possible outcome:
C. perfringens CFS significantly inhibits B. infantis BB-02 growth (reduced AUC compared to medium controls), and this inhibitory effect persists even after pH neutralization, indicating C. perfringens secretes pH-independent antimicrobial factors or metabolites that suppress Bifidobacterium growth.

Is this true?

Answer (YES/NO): NO